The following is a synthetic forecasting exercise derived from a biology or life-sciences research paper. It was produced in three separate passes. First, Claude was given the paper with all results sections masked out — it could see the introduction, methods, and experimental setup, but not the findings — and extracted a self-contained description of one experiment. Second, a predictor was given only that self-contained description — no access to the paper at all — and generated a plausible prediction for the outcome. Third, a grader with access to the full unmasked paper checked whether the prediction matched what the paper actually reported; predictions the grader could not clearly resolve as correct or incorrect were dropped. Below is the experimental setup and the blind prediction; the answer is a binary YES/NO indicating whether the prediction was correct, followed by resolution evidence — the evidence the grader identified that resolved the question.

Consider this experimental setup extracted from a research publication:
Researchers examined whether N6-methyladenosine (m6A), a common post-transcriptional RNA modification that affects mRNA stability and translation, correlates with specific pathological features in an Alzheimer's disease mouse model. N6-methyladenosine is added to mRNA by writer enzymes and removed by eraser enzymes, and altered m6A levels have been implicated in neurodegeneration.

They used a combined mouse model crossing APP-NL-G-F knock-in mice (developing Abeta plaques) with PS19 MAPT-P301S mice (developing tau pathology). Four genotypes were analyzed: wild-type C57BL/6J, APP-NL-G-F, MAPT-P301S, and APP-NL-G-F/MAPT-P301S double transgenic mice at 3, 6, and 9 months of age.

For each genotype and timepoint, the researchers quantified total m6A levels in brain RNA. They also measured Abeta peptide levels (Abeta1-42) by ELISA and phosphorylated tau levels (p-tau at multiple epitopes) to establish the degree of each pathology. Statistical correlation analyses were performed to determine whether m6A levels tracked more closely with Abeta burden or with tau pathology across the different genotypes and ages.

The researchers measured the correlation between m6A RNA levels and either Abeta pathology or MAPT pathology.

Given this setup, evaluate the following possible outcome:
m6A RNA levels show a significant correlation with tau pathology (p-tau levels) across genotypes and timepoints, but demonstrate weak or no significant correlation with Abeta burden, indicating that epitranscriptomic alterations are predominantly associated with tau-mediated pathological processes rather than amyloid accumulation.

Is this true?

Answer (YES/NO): YES